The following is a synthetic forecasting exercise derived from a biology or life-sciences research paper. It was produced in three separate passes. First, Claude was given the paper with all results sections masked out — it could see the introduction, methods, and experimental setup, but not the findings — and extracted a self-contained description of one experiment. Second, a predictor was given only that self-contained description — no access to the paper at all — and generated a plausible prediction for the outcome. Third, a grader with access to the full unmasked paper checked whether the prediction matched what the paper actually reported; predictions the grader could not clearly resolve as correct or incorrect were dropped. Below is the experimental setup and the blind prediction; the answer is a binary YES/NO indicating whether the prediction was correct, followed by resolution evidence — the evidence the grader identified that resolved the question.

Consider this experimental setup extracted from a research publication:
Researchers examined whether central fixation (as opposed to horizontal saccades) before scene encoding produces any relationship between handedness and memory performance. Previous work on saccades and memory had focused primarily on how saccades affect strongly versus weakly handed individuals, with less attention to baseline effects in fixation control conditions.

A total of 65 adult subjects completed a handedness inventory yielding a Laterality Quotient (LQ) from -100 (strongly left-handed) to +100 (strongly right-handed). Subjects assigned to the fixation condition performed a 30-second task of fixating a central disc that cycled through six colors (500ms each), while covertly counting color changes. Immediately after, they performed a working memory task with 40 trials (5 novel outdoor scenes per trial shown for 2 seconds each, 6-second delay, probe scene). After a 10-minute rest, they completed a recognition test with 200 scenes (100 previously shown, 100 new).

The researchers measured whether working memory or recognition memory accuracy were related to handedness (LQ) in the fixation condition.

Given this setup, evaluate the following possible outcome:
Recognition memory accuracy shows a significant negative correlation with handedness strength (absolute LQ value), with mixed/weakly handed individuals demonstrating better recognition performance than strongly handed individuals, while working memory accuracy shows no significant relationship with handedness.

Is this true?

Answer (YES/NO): NO